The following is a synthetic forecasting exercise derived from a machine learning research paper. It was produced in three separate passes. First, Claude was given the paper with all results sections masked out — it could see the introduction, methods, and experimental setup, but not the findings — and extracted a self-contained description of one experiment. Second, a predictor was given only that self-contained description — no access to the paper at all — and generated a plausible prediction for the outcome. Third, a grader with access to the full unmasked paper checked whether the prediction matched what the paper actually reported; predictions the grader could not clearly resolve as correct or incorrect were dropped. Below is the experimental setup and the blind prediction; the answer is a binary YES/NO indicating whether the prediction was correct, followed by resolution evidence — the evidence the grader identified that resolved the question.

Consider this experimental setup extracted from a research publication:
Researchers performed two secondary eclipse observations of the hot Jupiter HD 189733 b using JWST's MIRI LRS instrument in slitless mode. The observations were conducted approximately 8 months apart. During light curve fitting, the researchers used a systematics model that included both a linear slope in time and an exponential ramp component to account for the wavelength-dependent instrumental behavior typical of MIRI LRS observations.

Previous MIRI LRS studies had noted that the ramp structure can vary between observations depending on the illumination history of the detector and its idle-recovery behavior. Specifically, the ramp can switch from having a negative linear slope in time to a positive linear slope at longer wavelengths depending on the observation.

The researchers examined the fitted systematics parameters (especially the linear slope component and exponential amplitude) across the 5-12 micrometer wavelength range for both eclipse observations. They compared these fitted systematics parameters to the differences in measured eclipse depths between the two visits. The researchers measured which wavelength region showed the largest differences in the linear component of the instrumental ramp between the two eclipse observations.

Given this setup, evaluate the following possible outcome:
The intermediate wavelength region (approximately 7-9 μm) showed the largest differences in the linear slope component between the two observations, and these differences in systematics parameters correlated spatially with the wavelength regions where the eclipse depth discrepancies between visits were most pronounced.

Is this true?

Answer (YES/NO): NO